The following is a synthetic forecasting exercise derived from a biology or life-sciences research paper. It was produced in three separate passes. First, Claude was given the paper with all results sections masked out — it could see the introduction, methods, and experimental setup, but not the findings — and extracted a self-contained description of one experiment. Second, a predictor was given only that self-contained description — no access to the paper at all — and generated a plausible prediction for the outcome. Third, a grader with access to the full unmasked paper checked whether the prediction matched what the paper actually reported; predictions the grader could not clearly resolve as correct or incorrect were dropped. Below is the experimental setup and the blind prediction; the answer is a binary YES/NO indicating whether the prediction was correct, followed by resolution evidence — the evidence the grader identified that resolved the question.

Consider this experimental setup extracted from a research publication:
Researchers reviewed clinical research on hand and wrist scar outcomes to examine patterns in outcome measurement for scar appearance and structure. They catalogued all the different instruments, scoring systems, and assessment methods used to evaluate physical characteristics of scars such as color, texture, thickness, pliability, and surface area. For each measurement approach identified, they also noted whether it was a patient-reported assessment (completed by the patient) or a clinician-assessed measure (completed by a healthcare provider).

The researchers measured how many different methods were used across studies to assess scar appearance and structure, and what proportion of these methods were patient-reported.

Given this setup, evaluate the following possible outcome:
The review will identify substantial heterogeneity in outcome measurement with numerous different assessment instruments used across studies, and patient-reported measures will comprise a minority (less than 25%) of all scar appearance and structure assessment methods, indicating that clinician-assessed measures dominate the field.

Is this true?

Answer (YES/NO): YES